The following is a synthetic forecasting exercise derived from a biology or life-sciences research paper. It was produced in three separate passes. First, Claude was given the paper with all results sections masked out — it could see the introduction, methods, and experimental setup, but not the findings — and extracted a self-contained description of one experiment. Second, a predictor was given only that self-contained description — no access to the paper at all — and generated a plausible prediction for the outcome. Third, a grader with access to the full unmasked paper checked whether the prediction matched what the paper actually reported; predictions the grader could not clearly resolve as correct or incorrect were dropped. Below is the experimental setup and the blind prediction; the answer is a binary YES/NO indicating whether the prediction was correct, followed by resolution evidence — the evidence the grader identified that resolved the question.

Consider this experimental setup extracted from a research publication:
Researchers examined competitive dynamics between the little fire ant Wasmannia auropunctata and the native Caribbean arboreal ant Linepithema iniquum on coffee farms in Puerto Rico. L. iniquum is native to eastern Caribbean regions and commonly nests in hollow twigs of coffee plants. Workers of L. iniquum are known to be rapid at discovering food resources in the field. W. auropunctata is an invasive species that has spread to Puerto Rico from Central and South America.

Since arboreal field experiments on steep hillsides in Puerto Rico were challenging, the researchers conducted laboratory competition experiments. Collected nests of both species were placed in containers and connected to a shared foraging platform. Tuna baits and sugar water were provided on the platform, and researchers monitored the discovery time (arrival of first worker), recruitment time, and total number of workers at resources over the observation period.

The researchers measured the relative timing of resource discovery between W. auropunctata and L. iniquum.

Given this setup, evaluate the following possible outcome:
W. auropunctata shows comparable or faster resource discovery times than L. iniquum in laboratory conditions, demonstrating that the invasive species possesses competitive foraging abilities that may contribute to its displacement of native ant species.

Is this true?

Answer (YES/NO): NO